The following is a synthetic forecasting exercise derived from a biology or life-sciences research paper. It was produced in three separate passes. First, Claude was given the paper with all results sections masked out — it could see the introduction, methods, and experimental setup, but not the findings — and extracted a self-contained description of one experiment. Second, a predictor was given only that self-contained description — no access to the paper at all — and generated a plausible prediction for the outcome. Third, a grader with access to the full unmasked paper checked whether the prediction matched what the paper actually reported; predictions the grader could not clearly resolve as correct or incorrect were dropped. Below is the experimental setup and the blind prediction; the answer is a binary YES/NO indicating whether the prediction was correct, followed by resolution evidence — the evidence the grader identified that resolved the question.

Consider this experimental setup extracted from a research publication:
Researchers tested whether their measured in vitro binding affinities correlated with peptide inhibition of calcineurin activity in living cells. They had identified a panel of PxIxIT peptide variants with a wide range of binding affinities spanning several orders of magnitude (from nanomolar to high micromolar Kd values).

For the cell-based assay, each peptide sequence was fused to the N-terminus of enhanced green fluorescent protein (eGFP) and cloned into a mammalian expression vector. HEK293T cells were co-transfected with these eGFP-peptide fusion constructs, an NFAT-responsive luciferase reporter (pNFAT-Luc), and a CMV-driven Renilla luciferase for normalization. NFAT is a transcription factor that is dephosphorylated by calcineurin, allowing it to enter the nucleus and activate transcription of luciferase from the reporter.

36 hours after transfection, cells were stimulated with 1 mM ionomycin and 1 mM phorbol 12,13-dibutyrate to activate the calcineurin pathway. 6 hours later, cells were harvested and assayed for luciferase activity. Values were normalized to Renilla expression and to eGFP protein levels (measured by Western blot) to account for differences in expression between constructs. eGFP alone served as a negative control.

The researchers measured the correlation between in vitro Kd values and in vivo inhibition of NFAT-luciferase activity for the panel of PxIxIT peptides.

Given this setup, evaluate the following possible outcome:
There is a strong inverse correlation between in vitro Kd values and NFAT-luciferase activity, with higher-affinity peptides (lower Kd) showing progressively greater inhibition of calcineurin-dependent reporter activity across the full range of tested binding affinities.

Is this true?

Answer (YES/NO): YES